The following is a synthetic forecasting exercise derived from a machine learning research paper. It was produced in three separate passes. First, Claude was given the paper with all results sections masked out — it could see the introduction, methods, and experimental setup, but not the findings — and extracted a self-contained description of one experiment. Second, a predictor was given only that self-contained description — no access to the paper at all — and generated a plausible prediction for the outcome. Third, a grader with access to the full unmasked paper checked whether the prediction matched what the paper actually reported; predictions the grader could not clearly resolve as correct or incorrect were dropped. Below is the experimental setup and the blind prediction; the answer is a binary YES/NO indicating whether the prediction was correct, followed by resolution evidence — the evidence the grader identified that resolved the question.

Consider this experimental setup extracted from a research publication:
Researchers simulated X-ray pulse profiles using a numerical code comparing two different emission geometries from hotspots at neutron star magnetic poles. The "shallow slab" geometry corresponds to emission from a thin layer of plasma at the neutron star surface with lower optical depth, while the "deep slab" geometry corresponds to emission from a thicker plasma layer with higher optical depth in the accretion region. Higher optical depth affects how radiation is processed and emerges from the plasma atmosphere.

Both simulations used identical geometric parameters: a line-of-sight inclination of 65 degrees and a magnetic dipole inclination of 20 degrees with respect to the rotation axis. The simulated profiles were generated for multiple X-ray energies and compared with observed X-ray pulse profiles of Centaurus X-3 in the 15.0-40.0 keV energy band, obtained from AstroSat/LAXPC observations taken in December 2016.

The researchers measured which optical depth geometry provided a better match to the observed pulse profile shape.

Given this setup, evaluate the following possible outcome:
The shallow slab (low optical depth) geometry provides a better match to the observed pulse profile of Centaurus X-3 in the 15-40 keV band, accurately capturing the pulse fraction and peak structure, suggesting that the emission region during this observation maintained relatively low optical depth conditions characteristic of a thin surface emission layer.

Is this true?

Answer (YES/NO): NO